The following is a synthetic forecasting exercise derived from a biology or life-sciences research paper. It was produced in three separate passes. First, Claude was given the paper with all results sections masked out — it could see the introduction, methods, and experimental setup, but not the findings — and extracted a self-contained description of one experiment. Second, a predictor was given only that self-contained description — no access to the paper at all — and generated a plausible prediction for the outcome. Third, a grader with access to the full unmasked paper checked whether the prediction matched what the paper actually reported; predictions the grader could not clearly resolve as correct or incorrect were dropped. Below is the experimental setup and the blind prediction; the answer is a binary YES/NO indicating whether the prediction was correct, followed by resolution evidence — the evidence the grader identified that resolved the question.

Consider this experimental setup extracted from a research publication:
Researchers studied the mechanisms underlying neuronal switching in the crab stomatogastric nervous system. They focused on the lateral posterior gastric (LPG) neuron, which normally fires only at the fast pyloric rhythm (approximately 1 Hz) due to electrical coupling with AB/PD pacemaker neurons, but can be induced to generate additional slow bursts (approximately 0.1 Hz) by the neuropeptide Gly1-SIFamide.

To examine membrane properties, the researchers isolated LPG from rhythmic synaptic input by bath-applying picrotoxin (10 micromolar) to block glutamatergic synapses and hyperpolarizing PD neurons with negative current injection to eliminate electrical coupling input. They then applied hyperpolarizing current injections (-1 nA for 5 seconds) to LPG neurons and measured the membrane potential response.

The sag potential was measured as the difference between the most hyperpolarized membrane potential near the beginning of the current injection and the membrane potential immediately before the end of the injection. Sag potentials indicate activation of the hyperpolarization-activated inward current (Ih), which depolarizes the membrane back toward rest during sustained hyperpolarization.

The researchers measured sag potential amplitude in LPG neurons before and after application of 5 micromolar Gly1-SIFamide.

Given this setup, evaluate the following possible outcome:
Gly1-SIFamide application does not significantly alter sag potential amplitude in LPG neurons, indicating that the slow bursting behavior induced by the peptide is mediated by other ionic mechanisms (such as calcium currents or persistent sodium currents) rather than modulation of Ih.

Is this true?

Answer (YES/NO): NO